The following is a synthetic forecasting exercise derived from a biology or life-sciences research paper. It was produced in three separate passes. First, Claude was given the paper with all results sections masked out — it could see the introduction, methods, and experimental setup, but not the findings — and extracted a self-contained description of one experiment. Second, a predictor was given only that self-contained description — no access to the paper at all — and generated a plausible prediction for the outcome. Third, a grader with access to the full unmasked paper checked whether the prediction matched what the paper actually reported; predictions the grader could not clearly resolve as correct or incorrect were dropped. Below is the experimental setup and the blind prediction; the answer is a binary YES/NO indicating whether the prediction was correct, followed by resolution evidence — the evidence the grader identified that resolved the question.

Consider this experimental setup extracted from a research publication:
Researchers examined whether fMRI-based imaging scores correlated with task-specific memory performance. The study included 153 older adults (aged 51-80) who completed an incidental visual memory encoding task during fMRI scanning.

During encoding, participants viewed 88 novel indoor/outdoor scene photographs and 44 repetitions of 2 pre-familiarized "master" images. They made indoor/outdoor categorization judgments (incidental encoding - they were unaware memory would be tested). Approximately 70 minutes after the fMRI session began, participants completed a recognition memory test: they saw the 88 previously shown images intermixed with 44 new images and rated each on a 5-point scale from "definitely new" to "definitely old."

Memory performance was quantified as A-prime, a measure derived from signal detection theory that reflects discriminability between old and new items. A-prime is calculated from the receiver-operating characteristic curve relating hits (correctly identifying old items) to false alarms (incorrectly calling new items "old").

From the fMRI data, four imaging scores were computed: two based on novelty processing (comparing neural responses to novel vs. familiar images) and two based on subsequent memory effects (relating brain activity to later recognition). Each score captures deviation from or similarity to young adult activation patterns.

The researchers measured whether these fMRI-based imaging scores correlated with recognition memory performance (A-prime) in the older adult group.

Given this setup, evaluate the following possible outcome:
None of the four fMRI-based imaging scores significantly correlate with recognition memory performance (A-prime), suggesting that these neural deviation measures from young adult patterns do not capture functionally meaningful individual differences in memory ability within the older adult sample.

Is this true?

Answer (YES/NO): NO